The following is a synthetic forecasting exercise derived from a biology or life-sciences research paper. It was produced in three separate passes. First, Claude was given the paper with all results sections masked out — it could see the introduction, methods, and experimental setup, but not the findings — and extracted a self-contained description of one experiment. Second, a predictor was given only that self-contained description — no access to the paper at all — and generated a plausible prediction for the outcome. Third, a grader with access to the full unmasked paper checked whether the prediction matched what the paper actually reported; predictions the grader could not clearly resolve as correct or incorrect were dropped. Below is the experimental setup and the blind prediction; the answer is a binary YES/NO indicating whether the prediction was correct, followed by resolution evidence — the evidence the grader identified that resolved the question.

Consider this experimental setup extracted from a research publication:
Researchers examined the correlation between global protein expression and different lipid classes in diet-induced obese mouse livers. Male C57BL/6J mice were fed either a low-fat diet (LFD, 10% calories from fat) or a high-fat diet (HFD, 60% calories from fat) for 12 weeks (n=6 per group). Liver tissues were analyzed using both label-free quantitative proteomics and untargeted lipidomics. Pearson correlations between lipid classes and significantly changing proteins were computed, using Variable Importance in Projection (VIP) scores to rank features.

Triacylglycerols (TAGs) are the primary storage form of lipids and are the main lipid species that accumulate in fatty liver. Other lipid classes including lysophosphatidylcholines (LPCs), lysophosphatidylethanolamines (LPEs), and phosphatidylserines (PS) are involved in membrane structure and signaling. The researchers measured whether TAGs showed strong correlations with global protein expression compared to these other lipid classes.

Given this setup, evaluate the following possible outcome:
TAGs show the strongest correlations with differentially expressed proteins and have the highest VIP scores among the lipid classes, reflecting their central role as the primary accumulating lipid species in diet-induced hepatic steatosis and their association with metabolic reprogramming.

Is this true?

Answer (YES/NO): NO